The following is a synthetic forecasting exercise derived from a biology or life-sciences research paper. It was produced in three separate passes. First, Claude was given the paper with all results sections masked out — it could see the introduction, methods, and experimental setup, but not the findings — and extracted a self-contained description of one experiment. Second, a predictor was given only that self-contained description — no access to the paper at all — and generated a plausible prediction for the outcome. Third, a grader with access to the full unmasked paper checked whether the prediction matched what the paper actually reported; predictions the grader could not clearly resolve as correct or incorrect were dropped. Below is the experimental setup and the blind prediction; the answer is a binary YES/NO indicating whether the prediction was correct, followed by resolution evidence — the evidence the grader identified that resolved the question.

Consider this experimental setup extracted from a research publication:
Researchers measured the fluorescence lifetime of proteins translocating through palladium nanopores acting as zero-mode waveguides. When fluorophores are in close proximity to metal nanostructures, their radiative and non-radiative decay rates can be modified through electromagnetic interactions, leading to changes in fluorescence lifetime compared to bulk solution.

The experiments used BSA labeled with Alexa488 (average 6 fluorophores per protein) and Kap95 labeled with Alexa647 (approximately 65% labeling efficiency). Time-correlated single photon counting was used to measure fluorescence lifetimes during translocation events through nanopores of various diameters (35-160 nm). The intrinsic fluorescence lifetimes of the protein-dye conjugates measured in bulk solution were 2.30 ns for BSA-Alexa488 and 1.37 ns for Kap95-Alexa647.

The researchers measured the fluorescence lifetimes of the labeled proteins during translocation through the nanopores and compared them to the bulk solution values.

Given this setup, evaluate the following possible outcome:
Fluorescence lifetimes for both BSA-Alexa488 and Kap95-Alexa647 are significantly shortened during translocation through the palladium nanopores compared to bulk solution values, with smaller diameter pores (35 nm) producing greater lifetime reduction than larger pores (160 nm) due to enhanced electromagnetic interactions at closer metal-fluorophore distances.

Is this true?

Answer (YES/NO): NO